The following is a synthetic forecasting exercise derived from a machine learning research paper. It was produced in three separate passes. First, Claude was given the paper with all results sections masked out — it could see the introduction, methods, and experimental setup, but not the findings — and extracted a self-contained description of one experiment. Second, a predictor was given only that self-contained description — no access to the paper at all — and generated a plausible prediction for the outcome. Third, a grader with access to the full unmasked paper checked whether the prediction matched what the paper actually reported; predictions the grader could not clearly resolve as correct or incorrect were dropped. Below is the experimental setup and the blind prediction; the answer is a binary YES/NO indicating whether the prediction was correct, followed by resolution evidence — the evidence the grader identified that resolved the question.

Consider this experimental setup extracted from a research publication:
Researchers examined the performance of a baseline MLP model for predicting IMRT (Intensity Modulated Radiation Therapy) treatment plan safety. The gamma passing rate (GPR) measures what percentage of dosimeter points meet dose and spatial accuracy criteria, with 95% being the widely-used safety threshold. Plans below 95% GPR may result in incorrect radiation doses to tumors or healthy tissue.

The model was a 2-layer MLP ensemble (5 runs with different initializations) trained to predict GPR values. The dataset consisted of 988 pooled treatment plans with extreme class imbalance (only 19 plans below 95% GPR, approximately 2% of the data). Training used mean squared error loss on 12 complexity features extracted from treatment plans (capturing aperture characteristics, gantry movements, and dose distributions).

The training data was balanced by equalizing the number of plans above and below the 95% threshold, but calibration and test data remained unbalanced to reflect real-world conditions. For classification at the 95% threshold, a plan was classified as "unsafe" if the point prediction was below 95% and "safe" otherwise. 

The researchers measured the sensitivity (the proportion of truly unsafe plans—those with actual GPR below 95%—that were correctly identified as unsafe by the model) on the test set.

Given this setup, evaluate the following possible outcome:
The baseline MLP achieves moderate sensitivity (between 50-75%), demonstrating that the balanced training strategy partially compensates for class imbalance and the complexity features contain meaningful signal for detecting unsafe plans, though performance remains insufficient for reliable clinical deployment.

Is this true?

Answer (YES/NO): NO